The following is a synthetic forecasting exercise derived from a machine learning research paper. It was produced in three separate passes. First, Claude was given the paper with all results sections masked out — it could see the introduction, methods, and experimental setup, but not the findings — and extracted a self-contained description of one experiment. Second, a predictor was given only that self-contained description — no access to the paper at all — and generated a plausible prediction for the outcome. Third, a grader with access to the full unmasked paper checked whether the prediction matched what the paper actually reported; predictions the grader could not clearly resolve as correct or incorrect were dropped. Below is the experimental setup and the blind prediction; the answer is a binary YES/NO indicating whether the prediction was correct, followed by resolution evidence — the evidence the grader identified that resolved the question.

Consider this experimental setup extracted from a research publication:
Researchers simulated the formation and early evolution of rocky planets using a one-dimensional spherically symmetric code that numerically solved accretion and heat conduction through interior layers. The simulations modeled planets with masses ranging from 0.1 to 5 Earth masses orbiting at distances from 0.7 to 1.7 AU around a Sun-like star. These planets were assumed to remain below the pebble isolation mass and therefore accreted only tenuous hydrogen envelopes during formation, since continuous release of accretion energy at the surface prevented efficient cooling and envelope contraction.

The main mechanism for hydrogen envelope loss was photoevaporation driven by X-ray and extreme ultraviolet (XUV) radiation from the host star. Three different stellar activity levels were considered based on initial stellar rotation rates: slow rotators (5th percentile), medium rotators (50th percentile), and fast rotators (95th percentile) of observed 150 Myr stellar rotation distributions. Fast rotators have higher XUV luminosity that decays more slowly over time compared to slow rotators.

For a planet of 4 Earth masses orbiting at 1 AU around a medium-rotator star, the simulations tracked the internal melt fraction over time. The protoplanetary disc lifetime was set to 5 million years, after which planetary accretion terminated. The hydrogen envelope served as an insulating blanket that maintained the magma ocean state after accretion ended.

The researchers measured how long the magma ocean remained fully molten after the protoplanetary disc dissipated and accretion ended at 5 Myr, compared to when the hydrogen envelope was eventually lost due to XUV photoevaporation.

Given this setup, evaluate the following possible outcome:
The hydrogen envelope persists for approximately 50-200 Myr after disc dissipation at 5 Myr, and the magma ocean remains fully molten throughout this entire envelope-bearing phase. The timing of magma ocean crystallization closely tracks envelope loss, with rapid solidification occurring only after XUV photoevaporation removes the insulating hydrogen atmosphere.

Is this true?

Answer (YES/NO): NO